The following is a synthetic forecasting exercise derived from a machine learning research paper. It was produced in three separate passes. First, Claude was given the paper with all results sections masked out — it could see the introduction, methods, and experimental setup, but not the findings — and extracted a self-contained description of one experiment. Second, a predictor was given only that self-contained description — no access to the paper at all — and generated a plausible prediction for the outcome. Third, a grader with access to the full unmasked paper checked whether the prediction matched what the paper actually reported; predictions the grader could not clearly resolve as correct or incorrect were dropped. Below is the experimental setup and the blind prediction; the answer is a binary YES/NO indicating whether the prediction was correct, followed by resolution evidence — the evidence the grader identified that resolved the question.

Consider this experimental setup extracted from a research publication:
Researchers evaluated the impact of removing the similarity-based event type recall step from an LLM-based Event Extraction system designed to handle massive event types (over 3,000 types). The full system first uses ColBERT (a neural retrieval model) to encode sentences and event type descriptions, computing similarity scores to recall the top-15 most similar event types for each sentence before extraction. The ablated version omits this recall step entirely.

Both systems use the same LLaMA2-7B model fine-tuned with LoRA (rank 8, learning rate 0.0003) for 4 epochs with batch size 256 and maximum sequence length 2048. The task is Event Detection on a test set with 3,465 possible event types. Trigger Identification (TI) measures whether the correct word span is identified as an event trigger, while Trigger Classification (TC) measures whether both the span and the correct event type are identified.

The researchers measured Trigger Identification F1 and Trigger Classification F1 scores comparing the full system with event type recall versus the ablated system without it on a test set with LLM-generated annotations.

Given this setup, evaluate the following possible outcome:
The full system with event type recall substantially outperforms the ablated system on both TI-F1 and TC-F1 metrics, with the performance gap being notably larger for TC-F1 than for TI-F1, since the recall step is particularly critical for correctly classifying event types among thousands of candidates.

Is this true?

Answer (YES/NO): NO